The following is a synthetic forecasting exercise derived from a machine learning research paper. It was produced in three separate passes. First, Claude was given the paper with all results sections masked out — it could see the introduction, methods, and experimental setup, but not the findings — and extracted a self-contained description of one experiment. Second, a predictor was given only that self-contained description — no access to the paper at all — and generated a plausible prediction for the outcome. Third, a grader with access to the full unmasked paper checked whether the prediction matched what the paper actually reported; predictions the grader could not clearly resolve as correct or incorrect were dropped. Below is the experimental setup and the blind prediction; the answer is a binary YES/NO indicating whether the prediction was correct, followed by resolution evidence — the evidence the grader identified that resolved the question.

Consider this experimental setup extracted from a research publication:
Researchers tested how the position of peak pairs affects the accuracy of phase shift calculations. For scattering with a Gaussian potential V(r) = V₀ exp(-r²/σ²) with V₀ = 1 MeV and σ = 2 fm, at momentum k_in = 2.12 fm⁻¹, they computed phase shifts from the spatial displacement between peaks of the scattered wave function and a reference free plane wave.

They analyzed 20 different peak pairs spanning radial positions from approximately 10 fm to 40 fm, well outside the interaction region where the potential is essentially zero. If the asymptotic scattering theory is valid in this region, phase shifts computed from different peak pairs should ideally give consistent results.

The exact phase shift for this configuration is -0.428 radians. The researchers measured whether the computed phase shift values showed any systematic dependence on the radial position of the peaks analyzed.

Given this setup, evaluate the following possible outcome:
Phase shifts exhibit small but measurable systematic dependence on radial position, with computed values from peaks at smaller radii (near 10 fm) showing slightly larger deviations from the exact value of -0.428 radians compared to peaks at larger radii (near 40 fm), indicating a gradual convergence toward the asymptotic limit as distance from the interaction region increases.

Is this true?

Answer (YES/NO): NO